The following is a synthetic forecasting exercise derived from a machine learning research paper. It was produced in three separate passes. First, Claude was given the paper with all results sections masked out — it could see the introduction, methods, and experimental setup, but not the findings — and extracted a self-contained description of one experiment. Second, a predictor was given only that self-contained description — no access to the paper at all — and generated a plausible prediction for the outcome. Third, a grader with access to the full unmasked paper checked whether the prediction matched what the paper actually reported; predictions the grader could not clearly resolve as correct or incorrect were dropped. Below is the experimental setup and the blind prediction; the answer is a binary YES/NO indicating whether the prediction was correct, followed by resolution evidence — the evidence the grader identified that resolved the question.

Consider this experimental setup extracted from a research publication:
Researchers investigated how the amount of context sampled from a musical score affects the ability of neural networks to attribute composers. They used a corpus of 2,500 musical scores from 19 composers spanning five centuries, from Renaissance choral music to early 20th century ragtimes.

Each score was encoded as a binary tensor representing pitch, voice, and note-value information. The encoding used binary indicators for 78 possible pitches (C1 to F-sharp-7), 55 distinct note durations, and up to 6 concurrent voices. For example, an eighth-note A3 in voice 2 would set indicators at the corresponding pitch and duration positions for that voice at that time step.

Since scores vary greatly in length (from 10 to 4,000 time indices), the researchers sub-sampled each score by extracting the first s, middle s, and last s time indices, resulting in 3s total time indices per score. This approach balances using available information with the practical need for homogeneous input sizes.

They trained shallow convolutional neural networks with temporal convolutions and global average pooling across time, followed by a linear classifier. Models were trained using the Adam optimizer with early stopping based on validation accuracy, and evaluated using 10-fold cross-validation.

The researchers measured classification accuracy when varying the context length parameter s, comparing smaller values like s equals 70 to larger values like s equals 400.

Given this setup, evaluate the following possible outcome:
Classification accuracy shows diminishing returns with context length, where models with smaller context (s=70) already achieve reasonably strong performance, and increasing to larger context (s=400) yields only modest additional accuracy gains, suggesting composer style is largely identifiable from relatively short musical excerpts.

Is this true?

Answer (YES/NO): NO